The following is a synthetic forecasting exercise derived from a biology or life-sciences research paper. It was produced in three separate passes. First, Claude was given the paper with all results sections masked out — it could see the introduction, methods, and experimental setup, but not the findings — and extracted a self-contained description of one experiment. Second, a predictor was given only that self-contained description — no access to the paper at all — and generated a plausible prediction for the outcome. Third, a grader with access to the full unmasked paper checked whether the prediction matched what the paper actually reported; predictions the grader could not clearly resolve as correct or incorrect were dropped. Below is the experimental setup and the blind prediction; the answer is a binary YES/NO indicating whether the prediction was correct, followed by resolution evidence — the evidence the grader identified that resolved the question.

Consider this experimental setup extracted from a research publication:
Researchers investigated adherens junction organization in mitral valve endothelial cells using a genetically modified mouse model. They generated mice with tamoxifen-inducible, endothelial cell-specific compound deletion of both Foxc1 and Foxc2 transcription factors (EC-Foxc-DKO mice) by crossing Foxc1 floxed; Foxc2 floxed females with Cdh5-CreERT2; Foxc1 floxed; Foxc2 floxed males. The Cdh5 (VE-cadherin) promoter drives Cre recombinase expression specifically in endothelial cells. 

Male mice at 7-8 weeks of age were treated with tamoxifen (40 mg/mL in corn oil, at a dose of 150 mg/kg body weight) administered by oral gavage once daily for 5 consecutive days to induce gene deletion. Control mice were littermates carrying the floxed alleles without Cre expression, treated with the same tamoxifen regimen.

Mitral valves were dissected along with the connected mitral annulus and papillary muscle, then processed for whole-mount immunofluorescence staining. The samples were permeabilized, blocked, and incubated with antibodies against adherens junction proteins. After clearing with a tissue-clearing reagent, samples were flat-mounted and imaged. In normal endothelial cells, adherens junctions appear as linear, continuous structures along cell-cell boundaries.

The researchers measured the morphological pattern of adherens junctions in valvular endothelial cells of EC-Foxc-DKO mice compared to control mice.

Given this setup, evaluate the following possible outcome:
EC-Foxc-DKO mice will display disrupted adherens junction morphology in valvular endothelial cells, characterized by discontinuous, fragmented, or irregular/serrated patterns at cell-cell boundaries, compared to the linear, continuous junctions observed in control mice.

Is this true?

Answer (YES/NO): YES